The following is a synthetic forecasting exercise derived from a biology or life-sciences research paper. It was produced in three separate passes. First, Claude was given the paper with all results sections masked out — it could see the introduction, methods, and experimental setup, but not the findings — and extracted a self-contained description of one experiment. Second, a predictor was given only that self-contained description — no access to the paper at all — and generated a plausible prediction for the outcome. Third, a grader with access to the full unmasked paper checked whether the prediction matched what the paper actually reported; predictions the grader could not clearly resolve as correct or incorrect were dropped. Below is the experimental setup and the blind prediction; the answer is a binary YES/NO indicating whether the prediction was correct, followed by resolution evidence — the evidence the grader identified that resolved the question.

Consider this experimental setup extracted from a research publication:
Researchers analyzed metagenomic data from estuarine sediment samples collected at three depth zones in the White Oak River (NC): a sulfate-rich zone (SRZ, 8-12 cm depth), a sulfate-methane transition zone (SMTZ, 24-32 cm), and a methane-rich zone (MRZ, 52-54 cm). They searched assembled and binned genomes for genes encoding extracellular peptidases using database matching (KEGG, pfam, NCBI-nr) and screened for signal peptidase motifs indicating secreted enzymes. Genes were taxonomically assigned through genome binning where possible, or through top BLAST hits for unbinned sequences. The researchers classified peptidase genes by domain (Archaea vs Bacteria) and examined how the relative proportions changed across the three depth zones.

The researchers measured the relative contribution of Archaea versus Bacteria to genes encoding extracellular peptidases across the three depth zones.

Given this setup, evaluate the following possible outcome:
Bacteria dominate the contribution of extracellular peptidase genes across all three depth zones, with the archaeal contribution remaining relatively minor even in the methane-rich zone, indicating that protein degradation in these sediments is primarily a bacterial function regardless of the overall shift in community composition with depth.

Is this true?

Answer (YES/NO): NO